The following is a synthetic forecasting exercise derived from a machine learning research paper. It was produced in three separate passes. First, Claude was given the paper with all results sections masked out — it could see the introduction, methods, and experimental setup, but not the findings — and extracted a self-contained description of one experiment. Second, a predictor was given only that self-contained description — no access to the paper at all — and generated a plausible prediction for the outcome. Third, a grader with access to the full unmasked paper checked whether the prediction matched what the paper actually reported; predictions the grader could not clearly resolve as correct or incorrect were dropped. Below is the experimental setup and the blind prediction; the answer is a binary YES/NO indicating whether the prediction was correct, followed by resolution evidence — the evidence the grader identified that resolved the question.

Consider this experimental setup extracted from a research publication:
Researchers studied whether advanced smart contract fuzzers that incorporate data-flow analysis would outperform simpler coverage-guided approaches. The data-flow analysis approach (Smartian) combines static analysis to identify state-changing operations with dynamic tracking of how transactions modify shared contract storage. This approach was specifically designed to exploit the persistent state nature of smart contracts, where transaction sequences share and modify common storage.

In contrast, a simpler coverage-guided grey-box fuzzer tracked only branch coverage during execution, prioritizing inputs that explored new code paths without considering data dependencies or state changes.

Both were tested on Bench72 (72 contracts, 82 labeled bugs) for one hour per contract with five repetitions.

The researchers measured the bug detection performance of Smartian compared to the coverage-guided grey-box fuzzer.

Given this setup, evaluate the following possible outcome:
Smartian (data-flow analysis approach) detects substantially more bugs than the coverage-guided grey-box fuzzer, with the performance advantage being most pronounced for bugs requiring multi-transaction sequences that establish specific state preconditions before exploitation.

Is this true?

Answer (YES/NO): NO